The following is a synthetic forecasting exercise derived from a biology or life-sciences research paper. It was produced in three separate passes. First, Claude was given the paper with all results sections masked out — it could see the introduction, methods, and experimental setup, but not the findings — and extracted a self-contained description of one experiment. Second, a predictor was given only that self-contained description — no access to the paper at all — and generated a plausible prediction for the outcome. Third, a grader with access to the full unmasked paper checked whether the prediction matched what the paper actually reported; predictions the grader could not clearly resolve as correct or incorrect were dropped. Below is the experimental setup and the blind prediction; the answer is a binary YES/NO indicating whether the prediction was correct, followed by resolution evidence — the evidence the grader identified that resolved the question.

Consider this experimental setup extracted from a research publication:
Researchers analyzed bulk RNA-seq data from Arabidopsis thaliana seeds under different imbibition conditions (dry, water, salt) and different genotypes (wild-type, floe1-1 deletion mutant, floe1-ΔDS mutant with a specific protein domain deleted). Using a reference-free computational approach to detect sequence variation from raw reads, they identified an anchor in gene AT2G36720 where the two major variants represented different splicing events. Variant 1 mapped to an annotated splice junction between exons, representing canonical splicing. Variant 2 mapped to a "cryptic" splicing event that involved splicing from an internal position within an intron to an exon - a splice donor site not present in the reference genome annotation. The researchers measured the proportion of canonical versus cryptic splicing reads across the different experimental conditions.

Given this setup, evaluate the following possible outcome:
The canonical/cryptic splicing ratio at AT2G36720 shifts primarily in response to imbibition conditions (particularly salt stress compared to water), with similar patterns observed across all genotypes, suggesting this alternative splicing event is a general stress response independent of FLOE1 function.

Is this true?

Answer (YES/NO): NO